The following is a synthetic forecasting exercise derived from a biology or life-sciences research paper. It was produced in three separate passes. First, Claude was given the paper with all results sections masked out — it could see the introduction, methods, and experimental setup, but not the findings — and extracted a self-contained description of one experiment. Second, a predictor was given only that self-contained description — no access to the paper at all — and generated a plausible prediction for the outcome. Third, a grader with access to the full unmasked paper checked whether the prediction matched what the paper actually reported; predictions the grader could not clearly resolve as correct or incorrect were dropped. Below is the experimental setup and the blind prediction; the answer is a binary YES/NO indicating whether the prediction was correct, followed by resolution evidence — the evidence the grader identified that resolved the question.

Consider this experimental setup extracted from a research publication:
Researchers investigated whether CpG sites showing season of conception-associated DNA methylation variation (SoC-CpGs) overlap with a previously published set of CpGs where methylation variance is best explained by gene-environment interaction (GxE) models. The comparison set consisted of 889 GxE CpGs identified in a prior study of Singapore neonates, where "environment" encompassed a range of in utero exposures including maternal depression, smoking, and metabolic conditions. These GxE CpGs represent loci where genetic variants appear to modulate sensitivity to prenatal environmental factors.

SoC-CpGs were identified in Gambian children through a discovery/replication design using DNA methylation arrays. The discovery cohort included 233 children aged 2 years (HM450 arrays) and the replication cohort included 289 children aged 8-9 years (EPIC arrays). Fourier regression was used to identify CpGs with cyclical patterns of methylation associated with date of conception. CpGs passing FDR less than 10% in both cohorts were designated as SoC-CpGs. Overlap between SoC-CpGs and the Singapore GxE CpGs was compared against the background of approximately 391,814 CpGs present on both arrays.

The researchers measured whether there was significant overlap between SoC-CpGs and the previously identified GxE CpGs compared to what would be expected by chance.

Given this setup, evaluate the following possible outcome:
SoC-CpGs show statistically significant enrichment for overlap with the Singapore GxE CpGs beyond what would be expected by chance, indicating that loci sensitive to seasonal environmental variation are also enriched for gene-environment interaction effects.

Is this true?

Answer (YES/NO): YES